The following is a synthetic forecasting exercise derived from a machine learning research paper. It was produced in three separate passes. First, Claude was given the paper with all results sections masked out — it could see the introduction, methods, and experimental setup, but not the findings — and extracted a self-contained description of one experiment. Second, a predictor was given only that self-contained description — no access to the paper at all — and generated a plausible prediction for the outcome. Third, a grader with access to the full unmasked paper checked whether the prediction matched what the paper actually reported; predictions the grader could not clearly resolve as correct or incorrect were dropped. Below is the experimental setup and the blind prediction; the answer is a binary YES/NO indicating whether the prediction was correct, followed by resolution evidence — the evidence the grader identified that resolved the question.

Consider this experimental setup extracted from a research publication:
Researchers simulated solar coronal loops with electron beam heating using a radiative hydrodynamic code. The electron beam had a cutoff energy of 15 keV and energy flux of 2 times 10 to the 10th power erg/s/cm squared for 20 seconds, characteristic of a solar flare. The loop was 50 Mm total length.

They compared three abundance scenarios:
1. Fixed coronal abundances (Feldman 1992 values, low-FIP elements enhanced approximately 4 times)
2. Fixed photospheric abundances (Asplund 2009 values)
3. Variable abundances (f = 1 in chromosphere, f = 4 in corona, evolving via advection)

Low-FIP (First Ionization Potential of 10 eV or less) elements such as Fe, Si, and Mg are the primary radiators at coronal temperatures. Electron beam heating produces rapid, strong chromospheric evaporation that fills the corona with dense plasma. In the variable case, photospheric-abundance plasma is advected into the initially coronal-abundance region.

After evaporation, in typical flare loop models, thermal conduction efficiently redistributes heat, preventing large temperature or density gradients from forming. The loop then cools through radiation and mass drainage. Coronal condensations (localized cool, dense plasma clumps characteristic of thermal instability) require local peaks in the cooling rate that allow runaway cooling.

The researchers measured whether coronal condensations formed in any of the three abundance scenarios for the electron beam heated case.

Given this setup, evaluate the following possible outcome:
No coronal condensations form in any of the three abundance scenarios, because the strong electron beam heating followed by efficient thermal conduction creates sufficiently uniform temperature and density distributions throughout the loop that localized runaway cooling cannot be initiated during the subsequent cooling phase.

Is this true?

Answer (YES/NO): NO